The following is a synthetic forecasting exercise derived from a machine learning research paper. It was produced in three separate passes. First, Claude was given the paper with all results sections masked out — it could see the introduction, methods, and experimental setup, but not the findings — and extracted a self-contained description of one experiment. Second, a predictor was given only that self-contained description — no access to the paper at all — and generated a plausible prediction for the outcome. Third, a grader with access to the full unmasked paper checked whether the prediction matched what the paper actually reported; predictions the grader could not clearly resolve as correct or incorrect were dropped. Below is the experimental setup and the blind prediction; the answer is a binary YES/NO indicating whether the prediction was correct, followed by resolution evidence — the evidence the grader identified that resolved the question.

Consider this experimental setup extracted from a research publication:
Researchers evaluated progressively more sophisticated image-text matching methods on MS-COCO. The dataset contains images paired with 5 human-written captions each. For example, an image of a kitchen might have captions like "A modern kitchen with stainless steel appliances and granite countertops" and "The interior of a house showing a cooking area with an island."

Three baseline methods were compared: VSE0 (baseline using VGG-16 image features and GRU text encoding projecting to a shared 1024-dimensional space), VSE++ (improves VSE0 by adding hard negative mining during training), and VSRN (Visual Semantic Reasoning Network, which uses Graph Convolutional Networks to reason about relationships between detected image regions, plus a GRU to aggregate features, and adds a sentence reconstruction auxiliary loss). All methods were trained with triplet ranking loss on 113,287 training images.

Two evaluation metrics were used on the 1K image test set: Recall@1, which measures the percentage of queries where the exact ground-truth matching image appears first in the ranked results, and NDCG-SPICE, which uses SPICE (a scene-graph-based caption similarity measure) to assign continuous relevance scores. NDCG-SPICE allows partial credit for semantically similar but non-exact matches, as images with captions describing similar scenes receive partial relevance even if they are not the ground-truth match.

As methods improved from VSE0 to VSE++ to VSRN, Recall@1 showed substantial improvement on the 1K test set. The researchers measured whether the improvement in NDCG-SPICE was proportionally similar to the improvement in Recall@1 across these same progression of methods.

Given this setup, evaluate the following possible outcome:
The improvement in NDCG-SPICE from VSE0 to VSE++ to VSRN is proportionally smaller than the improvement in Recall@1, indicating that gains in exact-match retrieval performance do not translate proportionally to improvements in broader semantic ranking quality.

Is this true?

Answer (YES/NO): YES